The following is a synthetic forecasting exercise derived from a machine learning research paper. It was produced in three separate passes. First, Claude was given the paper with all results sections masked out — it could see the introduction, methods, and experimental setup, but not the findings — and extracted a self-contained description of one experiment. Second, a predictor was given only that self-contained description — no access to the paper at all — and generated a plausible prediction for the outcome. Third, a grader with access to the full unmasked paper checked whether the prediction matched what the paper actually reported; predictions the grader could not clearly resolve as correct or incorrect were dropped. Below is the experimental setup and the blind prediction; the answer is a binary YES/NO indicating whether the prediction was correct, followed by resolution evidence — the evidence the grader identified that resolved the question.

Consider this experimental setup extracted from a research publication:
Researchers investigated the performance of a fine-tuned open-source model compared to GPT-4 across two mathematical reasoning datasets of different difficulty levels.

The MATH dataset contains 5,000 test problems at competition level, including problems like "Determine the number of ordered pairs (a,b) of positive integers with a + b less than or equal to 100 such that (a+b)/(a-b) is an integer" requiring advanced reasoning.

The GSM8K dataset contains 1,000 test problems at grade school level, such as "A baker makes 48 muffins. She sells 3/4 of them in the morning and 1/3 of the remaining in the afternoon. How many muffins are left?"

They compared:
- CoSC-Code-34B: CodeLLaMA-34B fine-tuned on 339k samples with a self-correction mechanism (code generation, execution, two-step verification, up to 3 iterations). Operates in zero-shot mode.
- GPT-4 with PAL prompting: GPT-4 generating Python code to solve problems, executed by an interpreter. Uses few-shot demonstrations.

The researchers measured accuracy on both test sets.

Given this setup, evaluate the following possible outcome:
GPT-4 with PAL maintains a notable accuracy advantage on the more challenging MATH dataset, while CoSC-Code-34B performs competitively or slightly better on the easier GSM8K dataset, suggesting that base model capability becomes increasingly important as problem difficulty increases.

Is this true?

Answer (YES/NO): NO